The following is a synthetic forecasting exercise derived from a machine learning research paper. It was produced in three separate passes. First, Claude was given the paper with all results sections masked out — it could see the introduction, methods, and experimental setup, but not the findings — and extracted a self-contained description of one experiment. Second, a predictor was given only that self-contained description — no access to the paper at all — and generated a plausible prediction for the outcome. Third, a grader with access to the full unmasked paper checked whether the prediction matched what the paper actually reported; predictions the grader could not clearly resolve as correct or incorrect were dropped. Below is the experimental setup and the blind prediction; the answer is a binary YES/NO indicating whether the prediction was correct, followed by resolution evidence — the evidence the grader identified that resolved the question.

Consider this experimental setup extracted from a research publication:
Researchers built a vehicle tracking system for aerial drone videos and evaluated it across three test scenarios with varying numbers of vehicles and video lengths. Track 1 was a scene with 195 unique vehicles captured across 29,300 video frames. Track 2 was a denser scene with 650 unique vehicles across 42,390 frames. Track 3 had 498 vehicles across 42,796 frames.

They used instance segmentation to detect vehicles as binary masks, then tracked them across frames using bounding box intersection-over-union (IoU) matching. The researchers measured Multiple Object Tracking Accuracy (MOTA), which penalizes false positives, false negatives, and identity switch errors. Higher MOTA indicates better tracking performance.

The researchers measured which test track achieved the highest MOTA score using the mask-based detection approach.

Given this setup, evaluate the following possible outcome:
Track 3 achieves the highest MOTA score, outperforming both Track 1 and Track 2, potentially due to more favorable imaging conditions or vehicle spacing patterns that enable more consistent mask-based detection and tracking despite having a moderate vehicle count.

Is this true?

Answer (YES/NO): NO